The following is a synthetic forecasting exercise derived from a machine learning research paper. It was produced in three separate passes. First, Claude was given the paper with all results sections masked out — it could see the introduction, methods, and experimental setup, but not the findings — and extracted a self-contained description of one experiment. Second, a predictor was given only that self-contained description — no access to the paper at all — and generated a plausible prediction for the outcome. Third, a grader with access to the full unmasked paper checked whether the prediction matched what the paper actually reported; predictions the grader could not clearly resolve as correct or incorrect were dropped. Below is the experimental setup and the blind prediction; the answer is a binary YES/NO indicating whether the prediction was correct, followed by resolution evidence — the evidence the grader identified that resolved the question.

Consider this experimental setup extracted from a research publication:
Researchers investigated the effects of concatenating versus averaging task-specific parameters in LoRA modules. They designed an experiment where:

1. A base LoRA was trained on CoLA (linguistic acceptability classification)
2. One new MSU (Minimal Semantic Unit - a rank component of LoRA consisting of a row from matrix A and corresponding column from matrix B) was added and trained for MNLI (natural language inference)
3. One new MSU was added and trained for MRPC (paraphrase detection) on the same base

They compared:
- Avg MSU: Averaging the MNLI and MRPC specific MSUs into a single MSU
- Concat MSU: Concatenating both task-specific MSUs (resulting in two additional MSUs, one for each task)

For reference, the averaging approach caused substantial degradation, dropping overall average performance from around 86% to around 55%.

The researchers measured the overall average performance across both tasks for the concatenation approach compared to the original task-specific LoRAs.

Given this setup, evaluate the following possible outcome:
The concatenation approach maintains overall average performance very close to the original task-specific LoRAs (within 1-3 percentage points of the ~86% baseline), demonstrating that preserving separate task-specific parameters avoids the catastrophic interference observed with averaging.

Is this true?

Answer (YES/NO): NO